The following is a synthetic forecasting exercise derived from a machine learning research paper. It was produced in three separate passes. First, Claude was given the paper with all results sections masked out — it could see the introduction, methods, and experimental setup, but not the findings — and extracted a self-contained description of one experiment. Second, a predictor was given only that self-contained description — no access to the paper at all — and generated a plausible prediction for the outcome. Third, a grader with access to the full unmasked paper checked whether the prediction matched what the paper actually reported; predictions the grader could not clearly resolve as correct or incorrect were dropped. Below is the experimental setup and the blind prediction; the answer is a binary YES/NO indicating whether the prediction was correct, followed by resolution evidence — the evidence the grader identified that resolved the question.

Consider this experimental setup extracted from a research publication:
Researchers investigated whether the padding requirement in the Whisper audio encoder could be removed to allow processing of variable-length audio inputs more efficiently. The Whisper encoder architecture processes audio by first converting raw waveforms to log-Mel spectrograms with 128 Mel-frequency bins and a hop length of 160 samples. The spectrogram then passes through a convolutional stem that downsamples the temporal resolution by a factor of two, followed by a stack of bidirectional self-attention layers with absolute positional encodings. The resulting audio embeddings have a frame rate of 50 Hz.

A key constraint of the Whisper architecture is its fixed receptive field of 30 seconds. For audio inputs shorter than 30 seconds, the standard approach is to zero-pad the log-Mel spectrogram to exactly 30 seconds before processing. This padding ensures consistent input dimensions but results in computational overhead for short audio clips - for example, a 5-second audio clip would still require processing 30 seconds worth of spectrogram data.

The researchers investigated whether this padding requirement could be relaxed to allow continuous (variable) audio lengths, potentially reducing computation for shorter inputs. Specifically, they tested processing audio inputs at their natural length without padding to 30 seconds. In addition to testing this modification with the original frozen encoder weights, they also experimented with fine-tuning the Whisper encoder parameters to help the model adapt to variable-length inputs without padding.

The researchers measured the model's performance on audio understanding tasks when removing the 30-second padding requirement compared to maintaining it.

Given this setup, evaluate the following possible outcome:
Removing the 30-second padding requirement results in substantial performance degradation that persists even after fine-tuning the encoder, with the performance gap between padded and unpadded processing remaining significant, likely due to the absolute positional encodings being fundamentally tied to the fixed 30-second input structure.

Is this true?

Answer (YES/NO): NO